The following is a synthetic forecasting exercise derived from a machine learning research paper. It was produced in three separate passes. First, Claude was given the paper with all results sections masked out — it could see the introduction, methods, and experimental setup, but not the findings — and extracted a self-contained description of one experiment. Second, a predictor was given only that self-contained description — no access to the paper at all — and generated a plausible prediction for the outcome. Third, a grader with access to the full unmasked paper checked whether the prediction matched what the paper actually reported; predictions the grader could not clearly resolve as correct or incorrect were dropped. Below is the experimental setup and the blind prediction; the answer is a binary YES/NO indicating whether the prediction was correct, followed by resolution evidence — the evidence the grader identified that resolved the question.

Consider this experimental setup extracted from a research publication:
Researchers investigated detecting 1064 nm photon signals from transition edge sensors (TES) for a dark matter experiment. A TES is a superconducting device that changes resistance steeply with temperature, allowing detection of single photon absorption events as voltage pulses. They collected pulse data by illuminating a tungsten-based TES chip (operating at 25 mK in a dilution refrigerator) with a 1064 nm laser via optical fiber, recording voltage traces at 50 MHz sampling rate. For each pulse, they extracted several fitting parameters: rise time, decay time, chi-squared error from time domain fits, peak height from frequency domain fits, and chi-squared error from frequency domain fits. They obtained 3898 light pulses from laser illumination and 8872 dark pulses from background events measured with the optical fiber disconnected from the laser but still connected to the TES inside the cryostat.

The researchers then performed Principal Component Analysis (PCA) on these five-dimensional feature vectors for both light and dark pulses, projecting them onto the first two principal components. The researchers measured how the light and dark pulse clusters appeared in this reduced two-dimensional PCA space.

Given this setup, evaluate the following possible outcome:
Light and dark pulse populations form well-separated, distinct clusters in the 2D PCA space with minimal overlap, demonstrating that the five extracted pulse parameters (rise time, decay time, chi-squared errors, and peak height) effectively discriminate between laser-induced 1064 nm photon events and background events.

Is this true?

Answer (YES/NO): NO